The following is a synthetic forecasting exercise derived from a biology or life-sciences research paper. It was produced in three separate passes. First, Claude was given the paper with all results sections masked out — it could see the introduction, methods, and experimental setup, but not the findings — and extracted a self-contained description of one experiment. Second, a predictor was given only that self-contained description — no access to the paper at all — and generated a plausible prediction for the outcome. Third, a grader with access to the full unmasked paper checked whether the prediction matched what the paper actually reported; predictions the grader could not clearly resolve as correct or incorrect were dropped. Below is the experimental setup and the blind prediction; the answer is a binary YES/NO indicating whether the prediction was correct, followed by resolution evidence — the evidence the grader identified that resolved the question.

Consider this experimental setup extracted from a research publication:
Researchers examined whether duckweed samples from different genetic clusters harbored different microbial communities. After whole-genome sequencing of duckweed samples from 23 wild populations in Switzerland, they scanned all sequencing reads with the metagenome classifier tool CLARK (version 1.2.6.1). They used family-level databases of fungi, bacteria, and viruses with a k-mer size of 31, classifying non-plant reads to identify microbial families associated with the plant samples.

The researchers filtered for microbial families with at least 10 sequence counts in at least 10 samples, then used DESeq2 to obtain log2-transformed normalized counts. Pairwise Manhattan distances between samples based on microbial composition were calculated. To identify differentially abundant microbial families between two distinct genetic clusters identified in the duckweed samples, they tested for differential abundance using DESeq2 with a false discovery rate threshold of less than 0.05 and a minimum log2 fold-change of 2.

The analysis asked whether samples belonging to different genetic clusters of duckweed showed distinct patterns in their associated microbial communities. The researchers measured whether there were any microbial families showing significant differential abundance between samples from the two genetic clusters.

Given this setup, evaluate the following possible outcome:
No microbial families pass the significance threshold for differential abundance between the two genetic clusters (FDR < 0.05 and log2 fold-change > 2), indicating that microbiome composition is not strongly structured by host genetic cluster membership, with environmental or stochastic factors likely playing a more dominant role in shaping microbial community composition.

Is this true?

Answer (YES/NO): NO